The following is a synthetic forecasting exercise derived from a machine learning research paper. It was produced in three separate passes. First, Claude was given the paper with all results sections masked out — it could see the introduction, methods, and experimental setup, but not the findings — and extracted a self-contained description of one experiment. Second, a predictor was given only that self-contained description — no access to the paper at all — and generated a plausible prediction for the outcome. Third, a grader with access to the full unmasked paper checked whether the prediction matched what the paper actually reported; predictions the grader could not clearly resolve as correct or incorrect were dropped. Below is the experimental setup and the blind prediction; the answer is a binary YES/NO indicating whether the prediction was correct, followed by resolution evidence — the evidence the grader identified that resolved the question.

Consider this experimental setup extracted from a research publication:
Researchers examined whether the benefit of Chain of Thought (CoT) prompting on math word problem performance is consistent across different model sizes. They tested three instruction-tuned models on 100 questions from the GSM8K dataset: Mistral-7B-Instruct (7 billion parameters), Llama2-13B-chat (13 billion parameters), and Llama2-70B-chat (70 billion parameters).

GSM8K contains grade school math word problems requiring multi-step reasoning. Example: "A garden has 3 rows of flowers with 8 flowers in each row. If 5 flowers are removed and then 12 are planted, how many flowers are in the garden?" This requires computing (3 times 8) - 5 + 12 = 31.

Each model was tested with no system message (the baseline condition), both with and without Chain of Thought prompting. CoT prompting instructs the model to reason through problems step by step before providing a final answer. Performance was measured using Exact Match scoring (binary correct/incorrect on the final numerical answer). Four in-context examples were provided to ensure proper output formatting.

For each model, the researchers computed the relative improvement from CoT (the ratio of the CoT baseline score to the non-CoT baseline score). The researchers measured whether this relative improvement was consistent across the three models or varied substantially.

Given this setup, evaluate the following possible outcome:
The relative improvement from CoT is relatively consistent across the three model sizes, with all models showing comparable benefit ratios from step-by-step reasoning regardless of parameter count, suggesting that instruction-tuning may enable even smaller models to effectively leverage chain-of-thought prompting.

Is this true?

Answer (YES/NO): NO